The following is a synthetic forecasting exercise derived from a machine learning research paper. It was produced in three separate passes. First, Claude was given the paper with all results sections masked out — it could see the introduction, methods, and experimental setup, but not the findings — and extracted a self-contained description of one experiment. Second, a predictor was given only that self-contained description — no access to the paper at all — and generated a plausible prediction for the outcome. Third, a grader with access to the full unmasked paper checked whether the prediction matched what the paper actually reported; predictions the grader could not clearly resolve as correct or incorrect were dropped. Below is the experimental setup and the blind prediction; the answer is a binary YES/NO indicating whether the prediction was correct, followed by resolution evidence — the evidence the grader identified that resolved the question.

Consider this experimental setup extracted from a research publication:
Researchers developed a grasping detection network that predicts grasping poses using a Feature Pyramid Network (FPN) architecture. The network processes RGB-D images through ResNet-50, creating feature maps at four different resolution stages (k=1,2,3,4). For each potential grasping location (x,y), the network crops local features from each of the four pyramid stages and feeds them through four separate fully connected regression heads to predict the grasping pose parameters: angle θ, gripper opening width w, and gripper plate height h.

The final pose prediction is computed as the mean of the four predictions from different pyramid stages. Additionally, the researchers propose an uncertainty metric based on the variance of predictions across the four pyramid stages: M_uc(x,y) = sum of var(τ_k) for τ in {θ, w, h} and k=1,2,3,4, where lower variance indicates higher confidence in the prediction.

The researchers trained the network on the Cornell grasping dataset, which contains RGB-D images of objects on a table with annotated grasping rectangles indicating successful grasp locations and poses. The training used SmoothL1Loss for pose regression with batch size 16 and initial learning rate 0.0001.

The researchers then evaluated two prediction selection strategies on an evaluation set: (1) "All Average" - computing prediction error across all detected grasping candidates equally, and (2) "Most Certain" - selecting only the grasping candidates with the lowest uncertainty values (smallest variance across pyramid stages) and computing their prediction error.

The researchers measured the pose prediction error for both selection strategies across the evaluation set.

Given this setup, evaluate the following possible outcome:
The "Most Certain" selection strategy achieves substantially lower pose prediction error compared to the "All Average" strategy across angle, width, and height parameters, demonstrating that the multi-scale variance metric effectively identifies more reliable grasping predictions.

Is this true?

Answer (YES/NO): YES